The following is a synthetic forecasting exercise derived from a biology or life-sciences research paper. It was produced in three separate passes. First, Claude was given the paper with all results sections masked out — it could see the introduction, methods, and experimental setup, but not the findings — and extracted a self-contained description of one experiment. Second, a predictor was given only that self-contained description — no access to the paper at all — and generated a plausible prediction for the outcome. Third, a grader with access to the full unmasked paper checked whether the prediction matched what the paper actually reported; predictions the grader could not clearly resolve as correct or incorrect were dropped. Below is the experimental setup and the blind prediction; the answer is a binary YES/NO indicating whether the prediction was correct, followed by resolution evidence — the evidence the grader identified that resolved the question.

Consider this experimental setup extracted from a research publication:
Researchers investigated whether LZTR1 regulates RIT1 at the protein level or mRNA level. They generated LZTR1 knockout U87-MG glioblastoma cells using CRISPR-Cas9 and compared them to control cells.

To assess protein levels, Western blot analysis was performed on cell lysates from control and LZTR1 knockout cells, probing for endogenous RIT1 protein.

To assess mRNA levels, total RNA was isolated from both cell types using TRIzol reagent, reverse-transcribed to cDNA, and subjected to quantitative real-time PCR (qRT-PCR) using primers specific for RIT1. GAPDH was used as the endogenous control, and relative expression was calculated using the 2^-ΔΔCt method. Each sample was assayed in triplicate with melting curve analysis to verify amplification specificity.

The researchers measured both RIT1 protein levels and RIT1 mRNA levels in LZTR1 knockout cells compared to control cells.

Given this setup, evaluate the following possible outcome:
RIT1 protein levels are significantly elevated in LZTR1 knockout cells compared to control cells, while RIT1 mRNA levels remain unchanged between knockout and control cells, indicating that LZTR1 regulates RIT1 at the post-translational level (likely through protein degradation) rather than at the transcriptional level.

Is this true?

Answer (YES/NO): YES